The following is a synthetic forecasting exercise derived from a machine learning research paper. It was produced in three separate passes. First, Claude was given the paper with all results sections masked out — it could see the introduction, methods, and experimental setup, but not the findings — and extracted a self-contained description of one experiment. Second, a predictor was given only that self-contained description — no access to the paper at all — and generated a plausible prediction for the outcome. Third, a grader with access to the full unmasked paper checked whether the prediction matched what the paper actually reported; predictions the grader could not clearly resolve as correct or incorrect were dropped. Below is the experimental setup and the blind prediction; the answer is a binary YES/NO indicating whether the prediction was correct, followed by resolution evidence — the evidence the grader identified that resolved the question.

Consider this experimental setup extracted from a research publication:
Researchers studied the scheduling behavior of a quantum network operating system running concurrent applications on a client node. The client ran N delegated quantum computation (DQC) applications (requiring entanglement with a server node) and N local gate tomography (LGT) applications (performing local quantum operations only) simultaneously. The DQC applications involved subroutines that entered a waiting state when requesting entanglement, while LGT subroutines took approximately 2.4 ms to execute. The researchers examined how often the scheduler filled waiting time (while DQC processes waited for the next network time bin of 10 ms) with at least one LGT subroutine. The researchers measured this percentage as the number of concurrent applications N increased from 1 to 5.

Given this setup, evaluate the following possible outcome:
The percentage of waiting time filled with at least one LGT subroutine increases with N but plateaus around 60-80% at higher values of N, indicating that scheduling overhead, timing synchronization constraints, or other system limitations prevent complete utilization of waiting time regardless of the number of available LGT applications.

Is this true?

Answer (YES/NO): NO